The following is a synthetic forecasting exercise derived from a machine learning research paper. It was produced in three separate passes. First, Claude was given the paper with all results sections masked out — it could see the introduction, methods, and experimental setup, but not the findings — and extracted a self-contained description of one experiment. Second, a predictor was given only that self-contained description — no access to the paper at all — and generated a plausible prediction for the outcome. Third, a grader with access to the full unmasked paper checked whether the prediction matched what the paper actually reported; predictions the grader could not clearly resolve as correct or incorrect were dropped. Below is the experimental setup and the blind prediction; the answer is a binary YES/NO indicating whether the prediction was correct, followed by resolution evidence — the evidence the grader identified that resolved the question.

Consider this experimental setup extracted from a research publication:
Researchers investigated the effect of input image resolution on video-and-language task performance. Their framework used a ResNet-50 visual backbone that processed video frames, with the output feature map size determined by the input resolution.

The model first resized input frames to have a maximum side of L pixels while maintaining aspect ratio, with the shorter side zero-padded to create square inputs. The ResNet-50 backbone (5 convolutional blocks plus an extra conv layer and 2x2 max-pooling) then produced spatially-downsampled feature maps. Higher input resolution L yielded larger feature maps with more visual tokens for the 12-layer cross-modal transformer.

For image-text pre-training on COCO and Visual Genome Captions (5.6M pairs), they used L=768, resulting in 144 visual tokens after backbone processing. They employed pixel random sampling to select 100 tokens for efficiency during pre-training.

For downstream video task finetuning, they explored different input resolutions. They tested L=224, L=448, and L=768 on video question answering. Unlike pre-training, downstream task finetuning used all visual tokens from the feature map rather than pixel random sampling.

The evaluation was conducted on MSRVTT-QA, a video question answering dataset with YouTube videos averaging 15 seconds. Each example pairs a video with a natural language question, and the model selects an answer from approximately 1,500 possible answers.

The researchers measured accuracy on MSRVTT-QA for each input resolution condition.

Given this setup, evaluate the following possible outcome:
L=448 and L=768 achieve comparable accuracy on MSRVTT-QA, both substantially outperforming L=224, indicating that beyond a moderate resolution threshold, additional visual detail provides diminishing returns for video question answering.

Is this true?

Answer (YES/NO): NO